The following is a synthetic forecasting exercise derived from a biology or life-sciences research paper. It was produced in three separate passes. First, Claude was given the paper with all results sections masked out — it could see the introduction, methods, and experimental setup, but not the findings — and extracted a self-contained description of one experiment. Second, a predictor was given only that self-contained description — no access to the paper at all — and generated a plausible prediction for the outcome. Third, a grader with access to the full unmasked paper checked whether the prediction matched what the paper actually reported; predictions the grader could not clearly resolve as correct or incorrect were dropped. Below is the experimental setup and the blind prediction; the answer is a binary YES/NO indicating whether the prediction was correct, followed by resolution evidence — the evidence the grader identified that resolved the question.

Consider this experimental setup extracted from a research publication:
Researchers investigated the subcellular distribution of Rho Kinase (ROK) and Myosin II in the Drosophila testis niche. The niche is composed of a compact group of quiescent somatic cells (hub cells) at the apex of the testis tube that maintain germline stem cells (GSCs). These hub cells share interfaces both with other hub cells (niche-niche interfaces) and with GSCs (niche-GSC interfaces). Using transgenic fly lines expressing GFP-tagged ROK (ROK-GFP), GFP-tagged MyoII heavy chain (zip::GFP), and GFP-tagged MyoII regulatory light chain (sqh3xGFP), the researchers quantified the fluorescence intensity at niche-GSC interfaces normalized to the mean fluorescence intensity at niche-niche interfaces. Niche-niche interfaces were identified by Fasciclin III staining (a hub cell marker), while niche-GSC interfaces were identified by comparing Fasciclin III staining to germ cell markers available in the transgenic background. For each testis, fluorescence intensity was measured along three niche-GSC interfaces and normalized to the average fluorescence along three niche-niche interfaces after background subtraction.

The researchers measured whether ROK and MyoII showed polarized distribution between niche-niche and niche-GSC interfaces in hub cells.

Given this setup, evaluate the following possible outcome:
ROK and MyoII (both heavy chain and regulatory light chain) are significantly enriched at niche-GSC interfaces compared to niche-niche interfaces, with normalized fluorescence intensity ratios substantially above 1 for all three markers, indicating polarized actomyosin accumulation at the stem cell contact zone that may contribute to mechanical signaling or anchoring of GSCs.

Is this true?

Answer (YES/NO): YES